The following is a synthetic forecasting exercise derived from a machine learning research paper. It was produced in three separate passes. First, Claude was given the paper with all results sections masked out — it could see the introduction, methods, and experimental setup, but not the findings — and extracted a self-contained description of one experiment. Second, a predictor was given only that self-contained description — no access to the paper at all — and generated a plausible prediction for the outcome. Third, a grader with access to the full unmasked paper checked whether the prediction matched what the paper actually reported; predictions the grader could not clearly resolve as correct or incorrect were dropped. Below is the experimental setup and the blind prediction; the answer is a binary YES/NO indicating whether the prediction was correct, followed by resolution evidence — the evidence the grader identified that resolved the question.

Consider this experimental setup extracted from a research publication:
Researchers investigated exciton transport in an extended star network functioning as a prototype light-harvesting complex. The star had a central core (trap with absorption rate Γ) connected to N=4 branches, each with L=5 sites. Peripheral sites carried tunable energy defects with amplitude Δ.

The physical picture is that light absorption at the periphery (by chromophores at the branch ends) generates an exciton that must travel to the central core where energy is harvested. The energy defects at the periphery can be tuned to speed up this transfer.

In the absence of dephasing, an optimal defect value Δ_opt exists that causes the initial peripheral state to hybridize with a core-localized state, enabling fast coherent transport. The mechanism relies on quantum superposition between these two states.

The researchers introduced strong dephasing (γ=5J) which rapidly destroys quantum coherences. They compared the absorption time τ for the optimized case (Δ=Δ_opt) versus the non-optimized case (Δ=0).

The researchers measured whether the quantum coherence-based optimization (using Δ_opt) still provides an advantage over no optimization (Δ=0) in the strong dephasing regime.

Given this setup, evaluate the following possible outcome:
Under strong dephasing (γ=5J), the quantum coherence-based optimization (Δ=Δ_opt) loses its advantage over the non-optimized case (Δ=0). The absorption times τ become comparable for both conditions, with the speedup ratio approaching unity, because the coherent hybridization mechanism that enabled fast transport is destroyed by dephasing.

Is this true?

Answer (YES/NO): YES